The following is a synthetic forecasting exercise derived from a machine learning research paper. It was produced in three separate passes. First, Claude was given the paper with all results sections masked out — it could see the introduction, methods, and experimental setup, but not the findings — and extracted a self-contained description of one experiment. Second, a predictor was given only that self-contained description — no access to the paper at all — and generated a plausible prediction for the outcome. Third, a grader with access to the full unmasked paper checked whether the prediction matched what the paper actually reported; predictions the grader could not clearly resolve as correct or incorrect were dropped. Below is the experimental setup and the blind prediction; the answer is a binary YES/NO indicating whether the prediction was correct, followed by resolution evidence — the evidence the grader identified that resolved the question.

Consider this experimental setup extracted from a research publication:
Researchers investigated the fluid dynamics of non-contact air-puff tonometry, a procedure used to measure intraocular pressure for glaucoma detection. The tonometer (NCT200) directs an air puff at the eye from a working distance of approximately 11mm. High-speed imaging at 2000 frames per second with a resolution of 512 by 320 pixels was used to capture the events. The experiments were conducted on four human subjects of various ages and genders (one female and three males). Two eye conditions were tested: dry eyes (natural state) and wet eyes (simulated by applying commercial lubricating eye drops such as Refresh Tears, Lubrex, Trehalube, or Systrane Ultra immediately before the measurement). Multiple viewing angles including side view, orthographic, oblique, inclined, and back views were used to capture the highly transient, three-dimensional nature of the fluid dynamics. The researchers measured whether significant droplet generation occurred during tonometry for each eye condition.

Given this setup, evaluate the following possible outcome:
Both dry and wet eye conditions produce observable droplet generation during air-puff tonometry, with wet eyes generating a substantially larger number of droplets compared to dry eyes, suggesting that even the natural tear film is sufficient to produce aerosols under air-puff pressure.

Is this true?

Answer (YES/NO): NO